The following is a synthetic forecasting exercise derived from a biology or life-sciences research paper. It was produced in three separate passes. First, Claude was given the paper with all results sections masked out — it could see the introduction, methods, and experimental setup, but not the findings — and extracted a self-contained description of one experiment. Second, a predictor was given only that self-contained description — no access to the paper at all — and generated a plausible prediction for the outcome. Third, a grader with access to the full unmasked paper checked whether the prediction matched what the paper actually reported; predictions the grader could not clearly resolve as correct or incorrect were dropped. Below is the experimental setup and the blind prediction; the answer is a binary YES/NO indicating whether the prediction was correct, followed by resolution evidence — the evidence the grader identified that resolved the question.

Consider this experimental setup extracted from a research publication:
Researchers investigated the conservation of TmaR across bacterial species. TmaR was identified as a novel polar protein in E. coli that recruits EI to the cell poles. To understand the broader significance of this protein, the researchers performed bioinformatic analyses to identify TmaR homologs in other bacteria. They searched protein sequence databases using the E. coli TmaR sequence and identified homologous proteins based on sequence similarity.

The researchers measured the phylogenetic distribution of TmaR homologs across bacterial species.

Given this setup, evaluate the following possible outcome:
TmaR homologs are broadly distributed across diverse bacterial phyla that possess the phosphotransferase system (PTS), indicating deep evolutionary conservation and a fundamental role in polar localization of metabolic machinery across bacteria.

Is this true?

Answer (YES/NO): NO